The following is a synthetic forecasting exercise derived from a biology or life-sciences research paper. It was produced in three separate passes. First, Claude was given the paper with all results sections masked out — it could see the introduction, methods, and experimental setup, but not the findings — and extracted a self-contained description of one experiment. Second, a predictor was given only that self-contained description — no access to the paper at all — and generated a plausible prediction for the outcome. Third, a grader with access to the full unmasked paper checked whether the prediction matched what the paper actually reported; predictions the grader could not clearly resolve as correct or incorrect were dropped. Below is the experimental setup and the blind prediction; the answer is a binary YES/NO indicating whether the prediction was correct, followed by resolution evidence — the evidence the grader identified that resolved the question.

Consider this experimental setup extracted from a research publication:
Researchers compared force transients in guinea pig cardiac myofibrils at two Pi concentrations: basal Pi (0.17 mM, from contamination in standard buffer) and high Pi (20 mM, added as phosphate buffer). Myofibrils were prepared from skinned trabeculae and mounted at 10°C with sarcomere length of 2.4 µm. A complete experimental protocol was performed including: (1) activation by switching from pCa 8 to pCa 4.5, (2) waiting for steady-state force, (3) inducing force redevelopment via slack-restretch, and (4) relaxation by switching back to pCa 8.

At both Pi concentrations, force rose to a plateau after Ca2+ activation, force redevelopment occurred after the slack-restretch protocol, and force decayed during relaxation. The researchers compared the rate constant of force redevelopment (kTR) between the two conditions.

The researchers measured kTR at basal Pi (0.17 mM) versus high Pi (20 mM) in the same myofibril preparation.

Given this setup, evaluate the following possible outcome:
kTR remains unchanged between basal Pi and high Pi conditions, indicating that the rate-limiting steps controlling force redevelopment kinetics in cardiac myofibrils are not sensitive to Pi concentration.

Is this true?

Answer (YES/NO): NO